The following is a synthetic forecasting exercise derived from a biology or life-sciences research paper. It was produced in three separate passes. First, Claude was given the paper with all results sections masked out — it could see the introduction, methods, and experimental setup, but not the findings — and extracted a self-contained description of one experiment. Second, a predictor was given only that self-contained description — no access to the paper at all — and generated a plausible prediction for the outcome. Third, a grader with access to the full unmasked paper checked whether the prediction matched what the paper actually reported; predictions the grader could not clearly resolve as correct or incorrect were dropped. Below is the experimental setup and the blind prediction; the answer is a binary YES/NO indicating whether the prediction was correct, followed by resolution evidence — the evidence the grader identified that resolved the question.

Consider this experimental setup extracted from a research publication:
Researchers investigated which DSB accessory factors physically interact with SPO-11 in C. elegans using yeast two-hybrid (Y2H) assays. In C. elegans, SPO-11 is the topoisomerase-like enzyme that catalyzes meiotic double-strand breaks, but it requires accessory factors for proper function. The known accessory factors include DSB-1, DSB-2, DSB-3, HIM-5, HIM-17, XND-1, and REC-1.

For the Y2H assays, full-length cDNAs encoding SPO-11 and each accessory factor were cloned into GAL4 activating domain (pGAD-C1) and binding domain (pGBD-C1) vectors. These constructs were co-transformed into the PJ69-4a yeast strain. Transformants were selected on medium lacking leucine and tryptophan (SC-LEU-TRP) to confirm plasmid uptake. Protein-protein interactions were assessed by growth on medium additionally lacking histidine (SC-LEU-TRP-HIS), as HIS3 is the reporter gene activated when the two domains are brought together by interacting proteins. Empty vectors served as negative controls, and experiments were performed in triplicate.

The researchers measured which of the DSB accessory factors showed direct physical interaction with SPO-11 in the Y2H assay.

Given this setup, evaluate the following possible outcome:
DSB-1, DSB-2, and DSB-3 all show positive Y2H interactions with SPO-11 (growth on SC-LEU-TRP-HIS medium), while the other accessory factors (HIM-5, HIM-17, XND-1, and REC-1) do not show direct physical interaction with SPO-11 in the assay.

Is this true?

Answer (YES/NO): NO